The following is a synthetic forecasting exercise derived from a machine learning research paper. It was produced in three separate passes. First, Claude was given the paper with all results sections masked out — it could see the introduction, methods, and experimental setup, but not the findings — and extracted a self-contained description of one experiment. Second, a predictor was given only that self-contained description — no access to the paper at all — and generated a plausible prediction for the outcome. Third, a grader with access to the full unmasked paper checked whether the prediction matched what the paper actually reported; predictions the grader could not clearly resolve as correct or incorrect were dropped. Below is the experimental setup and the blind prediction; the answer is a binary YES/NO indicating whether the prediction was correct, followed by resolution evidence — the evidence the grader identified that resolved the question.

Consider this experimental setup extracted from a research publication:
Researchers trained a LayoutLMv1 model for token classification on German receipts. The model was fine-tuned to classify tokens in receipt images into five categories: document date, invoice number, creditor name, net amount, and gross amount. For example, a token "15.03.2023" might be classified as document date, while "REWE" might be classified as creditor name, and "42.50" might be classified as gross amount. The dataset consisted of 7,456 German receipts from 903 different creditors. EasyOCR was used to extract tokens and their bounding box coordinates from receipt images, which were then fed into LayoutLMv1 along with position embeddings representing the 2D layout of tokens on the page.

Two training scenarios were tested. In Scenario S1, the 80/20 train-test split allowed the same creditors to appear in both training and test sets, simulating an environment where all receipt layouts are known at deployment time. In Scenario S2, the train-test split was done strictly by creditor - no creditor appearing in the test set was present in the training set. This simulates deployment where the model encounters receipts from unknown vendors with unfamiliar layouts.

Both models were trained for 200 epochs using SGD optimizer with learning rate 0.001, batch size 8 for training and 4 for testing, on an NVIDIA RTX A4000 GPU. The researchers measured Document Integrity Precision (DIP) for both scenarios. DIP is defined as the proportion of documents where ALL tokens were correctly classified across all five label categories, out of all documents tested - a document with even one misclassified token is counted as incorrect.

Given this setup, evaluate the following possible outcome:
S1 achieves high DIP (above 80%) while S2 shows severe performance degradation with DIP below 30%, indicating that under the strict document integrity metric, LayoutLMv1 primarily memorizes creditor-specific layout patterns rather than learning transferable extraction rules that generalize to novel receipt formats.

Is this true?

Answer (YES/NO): NO